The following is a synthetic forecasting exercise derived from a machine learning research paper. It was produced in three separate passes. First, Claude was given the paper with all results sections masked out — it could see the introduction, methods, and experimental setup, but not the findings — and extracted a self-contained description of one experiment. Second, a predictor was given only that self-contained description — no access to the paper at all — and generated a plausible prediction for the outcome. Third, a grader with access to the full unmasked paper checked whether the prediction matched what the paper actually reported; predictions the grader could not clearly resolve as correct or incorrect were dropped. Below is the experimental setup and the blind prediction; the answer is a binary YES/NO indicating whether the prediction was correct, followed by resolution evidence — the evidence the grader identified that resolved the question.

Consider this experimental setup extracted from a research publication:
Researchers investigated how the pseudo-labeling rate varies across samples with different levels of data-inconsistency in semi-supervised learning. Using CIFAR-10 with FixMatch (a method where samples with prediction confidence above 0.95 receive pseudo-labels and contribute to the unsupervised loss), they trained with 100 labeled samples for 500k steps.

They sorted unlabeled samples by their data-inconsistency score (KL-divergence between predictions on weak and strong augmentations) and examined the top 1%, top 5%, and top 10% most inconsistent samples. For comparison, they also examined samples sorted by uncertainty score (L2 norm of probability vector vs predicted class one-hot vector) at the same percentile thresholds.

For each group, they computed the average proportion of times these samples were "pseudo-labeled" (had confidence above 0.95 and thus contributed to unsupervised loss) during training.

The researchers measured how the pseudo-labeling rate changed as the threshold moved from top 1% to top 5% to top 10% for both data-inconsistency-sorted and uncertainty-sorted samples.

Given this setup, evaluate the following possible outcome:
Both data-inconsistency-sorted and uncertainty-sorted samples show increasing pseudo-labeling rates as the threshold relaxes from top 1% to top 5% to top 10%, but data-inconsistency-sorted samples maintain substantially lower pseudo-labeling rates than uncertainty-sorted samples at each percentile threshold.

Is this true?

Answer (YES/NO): NO